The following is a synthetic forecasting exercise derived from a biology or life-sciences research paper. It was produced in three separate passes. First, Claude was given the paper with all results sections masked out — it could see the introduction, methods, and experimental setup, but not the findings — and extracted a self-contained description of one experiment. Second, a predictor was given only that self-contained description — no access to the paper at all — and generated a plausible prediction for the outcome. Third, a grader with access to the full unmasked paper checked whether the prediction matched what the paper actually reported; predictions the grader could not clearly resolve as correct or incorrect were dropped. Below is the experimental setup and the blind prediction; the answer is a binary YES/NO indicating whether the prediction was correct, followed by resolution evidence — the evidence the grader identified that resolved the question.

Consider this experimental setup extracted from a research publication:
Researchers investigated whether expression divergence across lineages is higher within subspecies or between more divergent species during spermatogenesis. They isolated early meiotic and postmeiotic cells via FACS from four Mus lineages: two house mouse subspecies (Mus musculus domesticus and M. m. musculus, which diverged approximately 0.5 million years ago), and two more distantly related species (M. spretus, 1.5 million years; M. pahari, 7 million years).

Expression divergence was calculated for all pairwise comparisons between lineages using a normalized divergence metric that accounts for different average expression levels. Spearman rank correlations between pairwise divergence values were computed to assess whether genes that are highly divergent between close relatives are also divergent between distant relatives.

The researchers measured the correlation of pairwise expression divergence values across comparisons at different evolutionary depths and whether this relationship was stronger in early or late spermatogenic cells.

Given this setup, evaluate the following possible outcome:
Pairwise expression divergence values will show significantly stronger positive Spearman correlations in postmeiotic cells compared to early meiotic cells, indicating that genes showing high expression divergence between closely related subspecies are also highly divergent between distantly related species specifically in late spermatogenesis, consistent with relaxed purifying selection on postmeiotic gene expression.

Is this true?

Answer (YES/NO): NO